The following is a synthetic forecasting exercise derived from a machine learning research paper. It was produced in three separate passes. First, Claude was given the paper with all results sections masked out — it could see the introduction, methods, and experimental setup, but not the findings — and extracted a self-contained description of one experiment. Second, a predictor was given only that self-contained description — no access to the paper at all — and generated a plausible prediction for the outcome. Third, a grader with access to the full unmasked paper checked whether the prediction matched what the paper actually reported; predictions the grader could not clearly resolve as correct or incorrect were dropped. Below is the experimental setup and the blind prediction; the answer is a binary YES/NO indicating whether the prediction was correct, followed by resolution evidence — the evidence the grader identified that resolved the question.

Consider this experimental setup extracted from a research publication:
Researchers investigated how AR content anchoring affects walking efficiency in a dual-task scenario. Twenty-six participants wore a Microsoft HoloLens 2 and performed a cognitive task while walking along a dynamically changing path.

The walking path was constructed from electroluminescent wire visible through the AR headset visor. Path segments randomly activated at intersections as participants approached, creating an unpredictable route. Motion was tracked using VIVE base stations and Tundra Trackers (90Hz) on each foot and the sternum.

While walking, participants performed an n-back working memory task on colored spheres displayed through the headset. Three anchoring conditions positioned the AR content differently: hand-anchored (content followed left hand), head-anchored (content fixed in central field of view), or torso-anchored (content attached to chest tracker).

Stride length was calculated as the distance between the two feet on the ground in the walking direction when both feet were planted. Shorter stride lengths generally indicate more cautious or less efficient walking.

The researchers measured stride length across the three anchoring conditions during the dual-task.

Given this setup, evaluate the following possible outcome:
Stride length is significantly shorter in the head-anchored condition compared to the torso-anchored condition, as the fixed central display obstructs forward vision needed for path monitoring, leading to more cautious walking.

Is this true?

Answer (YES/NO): NO